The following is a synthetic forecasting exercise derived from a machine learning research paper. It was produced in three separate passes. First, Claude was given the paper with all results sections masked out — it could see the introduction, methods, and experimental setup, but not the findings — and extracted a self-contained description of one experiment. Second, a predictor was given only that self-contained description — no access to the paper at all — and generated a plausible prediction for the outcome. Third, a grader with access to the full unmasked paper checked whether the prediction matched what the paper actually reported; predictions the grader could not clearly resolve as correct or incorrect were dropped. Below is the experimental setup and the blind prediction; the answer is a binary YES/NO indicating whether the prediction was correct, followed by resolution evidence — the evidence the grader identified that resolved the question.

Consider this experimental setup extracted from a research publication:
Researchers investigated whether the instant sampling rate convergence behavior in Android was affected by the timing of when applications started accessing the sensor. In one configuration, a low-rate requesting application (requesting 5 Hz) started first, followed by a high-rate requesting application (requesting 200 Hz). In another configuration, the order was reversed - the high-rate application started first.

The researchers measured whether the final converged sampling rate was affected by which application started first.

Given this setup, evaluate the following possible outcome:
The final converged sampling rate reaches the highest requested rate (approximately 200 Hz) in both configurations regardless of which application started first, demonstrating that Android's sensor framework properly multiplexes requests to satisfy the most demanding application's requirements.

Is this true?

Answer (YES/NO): YES